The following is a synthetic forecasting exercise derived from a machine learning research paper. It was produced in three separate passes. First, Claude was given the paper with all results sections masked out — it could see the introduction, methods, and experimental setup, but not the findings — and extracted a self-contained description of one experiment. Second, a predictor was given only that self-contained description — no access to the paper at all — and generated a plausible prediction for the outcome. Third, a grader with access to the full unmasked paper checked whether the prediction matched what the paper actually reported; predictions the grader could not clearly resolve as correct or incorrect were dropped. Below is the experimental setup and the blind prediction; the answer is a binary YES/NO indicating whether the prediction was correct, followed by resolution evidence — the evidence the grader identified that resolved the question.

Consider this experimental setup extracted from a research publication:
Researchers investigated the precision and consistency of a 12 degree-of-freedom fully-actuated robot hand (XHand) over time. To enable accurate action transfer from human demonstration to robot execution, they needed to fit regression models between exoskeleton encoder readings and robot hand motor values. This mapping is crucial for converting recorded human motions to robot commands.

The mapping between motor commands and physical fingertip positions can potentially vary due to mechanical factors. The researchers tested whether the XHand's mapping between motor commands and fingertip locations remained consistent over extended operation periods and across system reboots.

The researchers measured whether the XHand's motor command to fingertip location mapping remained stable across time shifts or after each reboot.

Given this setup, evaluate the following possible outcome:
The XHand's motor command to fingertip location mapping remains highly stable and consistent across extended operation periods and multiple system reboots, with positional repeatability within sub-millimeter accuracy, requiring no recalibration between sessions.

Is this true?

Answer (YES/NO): NO